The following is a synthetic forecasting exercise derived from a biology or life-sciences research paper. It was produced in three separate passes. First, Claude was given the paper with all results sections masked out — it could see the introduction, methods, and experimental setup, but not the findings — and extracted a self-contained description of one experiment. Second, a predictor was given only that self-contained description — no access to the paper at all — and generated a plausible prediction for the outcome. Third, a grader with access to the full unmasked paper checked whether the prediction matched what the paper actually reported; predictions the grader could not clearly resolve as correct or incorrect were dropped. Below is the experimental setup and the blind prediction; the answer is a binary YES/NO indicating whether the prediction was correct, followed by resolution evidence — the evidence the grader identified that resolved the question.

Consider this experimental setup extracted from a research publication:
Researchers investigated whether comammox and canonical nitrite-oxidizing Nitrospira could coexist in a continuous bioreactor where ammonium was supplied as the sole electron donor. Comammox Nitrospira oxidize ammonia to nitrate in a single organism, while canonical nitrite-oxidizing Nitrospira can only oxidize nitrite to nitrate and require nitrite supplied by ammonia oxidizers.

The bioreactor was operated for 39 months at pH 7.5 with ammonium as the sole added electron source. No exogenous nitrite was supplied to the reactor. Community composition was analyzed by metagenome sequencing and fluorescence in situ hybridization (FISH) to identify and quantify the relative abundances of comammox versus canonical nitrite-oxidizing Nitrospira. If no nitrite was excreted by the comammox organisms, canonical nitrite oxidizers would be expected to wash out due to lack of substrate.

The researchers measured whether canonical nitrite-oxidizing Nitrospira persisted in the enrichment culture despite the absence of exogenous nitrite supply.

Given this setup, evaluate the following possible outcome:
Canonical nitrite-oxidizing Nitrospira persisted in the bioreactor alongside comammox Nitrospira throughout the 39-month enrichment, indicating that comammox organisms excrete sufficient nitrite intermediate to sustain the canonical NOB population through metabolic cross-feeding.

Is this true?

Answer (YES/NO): YES